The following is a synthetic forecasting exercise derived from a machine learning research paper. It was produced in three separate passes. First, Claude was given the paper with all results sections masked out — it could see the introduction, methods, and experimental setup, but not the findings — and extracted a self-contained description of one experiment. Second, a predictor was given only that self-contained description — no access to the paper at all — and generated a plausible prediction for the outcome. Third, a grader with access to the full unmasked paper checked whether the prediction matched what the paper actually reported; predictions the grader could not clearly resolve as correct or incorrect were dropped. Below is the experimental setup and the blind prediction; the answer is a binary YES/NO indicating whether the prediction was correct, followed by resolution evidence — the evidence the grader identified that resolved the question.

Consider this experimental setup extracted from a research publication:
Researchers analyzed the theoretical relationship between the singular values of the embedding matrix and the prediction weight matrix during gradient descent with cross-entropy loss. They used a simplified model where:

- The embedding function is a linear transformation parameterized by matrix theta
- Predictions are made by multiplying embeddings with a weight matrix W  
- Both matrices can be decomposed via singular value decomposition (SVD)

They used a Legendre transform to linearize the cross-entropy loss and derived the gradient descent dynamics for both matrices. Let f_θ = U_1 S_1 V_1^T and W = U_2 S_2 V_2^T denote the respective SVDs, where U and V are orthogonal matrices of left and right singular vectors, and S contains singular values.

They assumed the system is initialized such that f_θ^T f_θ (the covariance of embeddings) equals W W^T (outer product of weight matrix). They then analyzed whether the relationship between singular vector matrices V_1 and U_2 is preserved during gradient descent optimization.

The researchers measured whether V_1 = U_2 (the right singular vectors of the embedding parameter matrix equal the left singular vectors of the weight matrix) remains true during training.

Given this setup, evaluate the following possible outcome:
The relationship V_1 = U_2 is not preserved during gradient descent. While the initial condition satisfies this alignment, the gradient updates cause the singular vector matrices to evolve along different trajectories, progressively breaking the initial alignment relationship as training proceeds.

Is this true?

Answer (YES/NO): NO